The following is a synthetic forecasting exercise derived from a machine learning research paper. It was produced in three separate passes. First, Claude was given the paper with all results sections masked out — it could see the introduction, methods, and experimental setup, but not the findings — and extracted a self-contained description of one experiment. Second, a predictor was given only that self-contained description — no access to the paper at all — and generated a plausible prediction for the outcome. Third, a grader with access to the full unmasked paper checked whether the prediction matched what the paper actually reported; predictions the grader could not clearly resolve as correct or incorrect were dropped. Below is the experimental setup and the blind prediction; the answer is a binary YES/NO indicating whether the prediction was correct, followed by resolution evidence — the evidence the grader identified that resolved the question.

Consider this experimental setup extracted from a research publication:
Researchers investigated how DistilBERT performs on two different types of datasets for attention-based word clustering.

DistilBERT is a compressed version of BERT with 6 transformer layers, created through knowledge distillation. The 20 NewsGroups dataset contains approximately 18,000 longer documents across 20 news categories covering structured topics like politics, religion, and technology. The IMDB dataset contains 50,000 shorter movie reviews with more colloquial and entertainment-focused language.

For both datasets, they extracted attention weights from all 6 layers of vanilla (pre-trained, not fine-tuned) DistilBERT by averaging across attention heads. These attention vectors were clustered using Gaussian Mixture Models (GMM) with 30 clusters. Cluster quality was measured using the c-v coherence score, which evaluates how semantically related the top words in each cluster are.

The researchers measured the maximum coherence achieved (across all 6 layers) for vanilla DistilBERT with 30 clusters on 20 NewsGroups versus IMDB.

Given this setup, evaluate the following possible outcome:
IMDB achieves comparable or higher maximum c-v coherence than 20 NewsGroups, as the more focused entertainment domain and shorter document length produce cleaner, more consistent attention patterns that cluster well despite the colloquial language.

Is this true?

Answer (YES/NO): NO